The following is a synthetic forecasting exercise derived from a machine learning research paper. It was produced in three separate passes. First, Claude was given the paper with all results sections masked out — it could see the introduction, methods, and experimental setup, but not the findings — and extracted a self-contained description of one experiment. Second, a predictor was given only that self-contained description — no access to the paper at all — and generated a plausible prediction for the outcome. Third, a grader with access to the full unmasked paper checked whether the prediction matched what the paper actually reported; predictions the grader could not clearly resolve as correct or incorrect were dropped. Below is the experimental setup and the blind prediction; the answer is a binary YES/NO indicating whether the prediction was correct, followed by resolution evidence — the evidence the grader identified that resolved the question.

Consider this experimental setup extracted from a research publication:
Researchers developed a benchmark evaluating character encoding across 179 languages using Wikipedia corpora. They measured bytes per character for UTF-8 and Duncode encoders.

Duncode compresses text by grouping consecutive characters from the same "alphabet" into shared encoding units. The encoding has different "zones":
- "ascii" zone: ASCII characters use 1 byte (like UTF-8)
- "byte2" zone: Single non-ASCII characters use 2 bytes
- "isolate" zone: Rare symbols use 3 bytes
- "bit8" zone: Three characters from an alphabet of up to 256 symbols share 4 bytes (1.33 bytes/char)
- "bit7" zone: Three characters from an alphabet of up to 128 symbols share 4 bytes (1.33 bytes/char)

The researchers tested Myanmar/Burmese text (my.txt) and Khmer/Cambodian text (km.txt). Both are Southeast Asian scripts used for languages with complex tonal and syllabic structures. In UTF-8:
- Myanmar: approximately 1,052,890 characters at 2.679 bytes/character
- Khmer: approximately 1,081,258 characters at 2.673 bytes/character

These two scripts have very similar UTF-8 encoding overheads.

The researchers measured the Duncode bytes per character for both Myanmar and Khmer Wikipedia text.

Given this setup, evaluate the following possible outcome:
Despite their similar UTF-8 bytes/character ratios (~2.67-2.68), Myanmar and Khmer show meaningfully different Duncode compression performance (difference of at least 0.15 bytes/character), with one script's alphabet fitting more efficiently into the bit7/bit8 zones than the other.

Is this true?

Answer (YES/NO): NO